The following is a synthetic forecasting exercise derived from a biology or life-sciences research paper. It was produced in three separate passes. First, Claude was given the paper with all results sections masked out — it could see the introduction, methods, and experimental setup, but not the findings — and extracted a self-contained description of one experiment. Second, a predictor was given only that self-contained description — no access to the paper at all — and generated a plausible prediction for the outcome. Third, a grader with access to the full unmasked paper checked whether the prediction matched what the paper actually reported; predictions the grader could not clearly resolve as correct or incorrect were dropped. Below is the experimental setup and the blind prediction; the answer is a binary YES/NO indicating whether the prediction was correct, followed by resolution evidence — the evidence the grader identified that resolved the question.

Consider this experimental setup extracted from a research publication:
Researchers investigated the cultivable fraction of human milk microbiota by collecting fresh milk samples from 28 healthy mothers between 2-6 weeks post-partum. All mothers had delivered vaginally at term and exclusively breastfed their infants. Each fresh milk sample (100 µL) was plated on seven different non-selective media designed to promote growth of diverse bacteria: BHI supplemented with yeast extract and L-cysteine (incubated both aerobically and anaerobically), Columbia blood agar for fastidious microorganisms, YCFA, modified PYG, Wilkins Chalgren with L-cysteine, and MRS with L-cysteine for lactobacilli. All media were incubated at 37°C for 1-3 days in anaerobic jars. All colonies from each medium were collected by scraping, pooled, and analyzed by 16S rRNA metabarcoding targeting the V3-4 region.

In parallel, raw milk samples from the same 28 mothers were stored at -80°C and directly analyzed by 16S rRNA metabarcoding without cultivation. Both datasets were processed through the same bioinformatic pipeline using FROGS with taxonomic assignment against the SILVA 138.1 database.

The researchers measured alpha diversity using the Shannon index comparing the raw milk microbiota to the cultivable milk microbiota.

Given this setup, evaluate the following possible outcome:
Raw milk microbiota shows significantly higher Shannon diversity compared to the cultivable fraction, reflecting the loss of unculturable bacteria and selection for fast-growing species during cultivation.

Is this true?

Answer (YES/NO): YES